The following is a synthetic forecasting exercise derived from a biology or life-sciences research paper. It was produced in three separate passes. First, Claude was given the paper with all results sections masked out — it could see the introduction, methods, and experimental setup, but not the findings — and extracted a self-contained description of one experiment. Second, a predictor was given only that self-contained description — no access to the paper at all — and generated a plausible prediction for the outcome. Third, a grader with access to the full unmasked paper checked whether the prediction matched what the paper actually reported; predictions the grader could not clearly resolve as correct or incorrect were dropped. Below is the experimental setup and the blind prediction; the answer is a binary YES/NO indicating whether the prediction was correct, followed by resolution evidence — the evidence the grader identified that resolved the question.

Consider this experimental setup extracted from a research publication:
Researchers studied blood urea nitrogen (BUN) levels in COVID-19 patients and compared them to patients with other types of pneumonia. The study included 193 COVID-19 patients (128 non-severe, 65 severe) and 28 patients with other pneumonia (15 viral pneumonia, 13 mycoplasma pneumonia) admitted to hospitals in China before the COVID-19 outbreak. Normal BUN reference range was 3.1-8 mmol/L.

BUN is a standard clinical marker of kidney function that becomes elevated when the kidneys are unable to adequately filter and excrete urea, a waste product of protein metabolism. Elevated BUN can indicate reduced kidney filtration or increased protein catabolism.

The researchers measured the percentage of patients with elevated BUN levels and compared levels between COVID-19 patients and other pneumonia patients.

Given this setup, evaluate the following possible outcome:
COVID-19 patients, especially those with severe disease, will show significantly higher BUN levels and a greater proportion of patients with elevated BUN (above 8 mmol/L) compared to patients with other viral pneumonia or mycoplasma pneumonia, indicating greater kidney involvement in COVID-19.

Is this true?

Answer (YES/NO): YES